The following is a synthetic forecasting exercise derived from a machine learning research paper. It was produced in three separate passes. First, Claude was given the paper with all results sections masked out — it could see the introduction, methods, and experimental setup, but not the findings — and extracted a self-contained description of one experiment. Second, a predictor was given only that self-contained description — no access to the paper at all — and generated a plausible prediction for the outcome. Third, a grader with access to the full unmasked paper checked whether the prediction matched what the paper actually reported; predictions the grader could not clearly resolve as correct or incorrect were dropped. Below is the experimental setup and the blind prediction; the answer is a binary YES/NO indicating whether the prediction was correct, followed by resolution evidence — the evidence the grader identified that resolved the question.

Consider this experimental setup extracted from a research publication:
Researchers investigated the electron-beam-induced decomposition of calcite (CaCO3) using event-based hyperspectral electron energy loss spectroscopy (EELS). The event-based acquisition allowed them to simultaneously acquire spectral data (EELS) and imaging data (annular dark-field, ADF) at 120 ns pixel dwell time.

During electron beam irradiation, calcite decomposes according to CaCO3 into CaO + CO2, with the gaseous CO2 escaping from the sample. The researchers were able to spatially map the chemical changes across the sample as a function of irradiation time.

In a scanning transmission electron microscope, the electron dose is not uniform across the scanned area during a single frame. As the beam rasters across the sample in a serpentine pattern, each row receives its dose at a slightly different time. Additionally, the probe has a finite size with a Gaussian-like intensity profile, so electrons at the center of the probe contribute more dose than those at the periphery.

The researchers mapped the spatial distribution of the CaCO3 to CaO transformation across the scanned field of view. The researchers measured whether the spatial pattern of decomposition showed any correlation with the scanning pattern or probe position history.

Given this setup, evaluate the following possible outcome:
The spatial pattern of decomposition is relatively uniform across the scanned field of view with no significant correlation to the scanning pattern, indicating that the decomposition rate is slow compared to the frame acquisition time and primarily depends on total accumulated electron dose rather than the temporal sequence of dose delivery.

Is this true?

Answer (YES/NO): NO